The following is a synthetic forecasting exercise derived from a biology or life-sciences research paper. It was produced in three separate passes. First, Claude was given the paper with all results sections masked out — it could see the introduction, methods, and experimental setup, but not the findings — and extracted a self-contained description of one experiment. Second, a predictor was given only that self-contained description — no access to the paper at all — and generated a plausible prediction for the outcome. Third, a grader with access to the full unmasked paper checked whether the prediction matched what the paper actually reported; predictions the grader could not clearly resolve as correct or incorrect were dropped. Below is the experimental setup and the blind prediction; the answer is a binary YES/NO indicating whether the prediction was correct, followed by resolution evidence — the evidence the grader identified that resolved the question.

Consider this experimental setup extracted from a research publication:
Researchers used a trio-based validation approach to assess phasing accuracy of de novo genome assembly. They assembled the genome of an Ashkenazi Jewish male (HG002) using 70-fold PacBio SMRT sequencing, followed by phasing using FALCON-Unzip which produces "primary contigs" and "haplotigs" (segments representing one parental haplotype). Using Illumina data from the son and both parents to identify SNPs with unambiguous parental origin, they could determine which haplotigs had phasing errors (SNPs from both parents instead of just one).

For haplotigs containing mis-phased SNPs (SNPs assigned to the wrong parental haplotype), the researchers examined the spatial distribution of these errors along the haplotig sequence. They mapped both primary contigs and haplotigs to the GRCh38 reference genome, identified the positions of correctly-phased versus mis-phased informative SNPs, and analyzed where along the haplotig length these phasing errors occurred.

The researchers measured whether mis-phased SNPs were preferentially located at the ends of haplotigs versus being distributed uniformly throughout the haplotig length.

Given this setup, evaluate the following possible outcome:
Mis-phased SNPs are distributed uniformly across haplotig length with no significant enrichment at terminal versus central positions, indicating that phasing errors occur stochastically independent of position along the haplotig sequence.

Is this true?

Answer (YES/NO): NO